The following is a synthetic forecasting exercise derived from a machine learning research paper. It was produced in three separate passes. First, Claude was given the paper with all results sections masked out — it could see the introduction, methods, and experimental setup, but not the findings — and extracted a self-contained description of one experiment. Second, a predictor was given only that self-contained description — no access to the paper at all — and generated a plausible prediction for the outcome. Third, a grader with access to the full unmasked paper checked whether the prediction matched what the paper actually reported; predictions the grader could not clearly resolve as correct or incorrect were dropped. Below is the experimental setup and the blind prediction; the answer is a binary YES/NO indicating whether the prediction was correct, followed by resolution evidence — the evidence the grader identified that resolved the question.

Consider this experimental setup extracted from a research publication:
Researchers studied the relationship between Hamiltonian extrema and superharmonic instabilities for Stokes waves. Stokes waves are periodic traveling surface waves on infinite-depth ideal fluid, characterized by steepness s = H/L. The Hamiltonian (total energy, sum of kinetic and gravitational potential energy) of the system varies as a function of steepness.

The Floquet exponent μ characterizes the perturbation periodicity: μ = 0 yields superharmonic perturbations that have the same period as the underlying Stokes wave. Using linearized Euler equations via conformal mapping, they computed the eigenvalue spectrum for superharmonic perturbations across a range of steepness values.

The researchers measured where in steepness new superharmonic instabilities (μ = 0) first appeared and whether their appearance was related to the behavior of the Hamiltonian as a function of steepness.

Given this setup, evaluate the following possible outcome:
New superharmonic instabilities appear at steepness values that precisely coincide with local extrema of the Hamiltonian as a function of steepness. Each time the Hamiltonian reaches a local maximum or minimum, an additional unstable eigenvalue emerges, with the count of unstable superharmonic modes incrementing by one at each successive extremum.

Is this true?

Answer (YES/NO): YES